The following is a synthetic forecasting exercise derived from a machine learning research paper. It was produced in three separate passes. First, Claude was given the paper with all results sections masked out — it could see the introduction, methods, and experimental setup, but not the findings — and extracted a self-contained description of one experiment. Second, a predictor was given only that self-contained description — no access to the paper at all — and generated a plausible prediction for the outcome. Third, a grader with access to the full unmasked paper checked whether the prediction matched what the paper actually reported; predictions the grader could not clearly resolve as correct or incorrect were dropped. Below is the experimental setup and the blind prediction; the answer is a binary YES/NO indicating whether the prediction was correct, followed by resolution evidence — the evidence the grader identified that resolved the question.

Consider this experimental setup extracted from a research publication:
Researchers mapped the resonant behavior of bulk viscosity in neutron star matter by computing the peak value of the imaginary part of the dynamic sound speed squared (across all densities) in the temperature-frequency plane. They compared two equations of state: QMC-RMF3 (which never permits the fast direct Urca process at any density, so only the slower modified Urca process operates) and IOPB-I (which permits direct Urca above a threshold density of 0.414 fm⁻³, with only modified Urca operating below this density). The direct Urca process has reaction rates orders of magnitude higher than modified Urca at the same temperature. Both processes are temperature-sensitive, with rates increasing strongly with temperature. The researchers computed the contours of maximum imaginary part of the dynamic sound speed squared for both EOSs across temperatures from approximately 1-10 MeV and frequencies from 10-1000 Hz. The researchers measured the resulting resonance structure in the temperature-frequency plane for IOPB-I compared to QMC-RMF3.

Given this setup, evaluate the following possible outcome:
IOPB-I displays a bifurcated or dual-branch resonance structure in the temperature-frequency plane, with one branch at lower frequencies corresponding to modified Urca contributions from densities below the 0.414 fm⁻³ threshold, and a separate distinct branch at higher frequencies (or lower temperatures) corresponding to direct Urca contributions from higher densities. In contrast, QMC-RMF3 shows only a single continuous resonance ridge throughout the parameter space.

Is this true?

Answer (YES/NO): YES